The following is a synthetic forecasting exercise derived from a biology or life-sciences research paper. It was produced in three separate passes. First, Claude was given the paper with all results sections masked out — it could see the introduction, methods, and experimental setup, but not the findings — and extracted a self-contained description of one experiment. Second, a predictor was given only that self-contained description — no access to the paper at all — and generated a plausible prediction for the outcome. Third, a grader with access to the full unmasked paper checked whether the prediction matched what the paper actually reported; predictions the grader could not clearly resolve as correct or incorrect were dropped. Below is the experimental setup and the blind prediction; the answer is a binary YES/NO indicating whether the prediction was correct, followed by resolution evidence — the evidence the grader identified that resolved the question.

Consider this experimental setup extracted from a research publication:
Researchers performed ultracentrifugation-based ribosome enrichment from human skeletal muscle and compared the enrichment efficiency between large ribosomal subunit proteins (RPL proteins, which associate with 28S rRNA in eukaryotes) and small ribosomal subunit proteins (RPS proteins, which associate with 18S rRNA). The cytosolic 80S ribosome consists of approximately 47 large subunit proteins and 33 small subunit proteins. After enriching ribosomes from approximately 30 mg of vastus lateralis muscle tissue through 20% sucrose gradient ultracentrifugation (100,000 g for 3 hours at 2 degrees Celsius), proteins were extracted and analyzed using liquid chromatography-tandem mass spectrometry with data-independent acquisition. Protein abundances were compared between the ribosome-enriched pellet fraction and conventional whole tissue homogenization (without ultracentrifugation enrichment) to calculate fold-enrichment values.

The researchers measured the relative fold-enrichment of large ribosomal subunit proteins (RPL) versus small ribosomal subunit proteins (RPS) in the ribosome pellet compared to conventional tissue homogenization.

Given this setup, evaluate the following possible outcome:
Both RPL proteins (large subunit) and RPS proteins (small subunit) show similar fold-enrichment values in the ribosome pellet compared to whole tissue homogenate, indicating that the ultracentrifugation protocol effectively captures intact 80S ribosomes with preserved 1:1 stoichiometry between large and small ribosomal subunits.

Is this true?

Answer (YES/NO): NO